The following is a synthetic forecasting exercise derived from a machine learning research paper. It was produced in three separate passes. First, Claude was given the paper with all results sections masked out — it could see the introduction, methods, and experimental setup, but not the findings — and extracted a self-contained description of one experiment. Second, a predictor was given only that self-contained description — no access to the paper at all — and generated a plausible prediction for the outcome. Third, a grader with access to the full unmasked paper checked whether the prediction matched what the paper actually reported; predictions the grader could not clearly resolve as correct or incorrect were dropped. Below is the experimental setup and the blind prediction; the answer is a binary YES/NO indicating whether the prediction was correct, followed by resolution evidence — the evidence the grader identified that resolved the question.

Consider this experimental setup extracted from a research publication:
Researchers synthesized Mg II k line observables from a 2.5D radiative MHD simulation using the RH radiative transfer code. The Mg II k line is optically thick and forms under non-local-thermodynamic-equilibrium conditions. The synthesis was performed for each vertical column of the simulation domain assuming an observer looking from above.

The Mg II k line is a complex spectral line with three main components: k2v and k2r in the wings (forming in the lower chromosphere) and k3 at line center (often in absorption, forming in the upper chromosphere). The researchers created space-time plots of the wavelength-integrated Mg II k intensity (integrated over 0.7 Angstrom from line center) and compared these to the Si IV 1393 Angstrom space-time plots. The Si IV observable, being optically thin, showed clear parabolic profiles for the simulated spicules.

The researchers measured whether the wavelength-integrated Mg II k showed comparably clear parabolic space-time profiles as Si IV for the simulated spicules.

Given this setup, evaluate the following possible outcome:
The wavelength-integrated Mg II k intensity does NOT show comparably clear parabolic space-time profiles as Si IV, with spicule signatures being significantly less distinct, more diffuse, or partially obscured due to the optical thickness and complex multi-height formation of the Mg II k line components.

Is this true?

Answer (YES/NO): YES